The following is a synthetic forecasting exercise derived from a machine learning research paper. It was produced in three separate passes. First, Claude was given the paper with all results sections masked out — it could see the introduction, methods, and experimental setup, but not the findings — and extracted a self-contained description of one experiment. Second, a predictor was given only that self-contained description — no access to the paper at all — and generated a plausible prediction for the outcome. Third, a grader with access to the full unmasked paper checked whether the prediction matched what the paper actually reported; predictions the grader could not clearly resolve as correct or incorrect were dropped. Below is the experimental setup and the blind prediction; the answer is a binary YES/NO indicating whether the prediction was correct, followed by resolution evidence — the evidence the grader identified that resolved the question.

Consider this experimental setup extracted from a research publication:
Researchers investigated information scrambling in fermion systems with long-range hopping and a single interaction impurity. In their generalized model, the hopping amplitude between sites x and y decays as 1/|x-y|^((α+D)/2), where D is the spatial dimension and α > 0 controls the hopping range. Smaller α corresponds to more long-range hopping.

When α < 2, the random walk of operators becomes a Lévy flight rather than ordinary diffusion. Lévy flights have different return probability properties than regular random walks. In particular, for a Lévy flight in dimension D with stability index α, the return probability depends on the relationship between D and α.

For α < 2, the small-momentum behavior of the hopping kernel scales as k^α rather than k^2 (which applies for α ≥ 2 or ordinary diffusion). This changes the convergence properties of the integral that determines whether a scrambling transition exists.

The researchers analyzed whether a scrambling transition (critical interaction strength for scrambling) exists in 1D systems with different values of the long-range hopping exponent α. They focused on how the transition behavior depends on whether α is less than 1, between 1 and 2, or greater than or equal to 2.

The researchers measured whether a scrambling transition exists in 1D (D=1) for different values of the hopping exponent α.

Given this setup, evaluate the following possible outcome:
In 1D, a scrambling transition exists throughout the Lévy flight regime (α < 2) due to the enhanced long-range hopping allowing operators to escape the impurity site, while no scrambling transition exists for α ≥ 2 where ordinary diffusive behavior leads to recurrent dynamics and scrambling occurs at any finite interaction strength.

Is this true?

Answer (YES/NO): NO